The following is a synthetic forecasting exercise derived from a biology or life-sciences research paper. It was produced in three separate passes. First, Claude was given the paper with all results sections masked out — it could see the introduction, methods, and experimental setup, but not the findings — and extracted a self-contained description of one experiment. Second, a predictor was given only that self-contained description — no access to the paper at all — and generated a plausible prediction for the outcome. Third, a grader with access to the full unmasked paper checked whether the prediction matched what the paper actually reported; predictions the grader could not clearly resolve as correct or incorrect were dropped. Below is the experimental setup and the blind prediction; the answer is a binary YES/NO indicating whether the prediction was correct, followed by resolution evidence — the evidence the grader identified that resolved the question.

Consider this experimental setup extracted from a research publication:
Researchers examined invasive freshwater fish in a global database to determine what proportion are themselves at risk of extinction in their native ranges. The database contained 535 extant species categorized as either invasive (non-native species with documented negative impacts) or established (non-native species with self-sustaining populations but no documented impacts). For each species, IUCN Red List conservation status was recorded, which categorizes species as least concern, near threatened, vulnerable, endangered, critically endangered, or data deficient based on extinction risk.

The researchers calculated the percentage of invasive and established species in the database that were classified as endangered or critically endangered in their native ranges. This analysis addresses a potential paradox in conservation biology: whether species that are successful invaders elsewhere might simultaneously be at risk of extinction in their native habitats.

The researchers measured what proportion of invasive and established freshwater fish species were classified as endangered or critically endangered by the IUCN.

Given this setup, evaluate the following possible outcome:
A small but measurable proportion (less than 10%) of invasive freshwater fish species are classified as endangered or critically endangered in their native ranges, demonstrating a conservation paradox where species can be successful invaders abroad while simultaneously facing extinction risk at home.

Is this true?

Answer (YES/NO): YES